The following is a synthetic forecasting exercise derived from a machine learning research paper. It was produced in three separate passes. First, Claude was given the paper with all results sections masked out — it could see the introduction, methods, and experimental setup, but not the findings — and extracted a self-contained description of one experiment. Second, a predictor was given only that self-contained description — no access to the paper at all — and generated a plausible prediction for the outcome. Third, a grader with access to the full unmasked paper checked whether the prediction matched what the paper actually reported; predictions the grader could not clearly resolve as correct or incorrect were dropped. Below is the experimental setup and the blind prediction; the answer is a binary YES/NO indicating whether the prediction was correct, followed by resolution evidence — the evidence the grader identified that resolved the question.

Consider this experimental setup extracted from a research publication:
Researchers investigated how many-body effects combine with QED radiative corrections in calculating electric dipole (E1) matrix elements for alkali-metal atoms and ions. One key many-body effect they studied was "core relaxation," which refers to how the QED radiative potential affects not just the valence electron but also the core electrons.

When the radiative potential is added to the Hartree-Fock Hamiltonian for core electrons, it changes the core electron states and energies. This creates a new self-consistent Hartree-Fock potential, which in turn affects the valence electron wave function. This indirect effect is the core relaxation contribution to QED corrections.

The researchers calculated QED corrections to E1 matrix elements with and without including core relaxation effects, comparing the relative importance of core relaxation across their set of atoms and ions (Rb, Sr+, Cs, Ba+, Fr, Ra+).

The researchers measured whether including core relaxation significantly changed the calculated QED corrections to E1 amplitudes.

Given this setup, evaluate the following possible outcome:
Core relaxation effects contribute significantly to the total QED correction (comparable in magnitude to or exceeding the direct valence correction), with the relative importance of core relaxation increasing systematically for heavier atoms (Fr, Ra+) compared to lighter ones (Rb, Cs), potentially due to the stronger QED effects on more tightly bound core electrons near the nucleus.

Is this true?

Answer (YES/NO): NO